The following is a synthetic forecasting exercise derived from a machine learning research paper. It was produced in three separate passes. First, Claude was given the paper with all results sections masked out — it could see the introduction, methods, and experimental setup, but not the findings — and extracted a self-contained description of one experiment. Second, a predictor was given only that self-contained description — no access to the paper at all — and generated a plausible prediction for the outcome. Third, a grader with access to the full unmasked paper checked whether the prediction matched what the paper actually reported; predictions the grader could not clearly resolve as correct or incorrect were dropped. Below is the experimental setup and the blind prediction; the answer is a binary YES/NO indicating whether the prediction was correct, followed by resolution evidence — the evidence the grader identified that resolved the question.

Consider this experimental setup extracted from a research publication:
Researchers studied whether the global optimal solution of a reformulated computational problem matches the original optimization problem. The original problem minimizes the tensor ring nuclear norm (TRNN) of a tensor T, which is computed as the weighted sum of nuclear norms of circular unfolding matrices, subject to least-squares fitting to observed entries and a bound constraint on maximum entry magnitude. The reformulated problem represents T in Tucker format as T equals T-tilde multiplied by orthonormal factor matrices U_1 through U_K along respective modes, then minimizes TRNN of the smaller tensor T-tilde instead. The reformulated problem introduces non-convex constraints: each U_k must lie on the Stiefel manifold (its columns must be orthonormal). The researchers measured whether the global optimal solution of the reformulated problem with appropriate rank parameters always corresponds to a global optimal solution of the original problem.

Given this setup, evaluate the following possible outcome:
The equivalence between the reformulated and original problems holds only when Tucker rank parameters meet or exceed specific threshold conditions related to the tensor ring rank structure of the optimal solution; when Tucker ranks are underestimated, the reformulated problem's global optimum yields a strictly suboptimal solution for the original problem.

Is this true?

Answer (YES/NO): YES